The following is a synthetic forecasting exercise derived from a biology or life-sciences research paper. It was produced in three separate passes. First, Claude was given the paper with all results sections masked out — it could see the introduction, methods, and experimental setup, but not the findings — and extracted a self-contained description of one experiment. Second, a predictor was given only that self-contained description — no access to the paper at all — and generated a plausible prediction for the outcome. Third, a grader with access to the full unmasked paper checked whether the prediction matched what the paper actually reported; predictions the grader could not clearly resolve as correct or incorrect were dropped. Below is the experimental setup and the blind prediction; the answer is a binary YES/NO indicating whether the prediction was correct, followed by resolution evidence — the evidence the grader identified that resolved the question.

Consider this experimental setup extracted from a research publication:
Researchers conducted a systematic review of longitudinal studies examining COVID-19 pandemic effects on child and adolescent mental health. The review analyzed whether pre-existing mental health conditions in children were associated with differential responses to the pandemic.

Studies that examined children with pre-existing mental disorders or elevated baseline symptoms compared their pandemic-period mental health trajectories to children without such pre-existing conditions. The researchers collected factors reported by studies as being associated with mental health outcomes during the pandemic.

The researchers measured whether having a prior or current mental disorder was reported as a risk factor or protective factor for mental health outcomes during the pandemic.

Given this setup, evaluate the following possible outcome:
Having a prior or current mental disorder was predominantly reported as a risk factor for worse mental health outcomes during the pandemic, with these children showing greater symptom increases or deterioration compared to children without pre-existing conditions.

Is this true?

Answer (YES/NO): NO